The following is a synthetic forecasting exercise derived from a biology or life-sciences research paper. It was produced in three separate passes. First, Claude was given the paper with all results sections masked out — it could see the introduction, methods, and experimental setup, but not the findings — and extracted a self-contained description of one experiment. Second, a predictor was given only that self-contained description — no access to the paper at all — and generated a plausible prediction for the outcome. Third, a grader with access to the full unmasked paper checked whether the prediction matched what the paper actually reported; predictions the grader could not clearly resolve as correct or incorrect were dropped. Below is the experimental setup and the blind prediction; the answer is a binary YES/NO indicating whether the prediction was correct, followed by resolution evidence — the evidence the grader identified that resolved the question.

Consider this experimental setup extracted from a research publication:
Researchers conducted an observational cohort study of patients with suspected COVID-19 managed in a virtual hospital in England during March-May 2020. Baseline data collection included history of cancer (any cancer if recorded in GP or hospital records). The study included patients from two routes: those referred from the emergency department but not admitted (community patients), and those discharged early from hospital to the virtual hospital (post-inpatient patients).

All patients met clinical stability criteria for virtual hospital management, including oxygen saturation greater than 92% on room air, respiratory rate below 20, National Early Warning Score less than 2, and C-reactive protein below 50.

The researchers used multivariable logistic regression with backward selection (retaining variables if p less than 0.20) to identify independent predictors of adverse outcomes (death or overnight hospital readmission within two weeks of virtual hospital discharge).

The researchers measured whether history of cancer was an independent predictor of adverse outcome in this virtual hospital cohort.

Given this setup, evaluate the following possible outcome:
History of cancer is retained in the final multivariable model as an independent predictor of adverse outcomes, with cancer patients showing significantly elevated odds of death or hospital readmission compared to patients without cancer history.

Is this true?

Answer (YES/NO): YES